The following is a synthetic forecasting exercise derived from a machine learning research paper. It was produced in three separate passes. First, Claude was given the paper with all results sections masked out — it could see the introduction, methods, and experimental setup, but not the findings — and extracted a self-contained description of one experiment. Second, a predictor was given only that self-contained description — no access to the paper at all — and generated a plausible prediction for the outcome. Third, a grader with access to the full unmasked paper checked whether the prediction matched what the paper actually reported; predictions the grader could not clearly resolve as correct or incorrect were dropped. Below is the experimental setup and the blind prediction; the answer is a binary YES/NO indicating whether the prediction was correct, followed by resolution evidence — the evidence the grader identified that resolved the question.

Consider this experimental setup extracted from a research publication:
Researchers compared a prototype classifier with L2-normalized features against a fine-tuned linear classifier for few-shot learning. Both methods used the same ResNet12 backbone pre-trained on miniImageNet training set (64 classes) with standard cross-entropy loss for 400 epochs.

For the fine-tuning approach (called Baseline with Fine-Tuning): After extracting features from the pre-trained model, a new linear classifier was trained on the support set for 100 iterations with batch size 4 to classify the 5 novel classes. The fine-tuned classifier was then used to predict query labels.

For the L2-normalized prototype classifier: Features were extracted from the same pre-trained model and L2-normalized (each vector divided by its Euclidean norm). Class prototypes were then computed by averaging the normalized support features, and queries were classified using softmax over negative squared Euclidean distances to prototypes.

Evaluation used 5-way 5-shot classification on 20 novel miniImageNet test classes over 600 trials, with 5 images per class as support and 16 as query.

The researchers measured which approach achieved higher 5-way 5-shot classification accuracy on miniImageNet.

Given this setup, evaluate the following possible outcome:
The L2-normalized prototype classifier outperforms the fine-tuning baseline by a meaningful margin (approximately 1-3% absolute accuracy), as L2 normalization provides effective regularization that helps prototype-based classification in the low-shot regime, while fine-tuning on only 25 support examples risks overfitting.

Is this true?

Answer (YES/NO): NO